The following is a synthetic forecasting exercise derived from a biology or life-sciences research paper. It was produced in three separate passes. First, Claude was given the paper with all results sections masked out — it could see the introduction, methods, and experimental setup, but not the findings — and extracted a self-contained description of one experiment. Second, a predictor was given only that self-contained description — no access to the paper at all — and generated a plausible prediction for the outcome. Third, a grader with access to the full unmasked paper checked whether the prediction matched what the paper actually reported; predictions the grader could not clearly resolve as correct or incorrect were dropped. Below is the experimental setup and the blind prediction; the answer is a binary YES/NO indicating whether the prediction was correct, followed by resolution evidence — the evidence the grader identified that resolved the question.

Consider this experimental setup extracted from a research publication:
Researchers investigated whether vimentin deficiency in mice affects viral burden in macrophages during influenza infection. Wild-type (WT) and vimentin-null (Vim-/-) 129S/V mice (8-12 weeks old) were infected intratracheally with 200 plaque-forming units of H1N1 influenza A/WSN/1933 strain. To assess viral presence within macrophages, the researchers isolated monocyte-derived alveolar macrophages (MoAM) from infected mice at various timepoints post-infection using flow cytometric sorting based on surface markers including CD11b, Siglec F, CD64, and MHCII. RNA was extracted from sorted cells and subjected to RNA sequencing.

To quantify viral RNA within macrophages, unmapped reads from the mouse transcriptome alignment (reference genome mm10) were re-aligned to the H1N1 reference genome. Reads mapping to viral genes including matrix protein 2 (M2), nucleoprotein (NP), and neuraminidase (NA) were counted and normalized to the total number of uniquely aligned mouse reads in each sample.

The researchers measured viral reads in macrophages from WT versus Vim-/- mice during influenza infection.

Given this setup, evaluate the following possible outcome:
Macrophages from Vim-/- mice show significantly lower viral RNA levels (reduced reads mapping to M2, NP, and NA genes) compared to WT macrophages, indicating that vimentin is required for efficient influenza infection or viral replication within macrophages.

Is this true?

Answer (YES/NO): NO